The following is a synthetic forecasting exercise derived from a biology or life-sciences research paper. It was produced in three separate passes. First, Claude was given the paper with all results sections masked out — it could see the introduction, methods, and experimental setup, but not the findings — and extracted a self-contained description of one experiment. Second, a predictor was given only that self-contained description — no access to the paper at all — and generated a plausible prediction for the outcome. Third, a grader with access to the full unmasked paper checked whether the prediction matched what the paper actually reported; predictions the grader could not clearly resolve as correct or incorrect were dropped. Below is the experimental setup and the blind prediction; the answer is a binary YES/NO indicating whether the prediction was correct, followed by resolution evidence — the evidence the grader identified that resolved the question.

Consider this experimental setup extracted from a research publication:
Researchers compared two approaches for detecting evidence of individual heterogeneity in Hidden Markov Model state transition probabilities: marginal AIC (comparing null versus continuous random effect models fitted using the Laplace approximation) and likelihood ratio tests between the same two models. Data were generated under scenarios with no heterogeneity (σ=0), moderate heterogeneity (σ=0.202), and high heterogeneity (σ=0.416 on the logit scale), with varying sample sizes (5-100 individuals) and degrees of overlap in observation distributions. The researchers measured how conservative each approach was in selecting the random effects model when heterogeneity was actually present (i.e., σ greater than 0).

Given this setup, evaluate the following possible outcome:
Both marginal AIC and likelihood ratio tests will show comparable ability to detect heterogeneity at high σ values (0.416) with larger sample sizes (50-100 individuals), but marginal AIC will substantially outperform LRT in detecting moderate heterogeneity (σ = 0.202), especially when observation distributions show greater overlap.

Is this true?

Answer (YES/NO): NO